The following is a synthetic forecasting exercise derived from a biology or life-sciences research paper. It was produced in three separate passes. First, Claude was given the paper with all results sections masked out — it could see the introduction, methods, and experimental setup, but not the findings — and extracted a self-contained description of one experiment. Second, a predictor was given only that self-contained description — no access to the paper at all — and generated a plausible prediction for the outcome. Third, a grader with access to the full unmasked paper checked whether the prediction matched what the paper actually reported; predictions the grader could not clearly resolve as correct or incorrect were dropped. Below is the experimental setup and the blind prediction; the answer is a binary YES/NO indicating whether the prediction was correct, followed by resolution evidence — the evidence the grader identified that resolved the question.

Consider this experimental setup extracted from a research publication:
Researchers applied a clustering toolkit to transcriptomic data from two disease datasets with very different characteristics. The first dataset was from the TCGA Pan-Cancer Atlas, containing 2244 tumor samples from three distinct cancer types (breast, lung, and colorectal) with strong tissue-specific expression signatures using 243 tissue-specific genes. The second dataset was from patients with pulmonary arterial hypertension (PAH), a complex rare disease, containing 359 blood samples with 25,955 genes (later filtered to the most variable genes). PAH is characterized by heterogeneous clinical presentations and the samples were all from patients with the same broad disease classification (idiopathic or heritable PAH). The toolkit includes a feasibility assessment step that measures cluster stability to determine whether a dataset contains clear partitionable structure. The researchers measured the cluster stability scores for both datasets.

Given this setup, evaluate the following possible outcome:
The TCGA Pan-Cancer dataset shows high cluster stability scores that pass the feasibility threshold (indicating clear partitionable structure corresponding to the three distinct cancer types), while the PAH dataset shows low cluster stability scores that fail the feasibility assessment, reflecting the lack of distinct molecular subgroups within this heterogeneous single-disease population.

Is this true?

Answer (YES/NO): NO